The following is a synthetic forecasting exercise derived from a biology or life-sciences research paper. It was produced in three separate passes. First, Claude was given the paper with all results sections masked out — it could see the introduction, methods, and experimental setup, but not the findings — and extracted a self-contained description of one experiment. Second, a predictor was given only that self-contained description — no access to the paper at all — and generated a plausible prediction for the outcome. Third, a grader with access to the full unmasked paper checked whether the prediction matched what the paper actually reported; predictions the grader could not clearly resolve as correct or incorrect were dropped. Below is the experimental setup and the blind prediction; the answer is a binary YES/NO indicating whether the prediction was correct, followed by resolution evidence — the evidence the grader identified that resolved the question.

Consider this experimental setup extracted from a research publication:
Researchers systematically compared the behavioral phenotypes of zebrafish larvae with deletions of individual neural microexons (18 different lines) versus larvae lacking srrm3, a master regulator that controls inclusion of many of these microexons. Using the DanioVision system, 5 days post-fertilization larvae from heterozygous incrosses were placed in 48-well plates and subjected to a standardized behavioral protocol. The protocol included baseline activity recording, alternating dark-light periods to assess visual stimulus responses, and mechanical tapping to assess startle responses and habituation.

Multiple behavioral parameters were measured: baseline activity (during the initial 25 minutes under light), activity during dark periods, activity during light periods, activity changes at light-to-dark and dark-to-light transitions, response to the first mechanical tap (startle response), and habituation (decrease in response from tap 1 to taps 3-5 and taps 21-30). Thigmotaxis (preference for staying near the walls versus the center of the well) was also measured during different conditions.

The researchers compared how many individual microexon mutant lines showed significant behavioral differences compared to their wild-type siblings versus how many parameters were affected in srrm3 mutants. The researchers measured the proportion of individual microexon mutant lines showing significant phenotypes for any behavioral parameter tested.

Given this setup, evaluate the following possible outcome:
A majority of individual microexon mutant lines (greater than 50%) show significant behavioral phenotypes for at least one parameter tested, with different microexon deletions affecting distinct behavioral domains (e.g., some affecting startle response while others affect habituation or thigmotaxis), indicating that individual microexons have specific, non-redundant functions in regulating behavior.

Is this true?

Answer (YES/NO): NO